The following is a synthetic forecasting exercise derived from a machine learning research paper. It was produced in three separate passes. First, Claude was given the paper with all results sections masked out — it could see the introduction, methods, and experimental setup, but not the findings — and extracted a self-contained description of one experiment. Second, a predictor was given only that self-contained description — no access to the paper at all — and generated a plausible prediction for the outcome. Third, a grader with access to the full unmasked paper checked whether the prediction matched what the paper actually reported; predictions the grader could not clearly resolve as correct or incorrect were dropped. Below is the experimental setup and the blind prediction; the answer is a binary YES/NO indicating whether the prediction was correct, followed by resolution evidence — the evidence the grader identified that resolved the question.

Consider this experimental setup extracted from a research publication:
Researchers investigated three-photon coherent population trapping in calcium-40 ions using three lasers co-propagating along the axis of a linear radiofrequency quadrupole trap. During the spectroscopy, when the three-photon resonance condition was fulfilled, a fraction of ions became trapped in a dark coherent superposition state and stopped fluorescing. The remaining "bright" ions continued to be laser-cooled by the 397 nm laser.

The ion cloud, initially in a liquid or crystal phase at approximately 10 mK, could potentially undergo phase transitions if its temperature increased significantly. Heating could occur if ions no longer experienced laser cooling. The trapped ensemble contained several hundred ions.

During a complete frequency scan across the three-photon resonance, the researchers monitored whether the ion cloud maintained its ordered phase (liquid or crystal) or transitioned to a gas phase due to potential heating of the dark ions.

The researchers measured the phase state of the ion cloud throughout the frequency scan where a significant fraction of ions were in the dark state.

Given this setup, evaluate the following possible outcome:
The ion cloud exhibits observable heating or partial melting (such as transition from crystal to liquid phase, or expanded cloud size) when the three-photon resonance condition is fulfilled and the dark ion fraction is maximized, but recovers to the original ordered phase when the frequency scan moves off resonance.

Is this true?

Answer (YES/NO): NO